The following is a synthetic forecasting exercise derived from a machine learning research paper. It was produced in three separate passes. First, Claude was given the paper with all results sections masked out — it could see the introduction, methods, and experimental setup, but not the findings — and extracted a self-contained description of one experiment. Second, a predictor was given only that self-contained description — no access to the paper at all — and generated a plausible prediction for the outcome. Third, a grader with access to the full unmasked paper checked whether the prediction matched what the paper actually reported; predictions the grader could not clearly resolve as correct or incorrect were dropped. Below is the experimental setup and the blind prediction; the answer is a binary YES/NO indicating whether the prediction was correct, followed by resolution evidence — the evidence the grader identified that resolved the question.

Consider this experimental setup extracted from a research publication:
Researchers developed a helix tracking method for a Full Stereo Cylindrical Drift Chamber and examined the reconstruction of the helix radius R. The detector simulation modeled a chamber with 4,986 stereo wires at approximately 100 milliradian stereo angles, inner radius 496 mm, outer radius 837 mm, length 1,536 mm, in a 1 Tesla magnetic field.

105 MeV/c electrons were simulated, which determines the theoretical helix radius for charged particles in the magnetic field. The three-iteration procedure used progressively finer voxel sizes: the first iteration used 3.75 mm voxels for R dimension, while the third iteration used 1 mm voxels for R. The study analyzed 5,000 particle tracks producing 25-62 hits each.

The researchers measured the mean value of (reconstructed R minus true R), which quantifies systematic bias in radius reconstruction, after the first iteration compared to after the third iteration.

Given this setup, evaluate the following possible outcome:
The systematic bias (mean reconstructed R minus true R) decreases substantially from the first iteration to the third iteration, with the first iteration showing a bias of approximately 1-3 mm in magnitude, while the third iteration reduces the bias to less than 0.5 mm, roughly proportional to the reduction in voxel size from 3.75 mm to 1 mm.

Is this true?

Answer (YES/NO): NO